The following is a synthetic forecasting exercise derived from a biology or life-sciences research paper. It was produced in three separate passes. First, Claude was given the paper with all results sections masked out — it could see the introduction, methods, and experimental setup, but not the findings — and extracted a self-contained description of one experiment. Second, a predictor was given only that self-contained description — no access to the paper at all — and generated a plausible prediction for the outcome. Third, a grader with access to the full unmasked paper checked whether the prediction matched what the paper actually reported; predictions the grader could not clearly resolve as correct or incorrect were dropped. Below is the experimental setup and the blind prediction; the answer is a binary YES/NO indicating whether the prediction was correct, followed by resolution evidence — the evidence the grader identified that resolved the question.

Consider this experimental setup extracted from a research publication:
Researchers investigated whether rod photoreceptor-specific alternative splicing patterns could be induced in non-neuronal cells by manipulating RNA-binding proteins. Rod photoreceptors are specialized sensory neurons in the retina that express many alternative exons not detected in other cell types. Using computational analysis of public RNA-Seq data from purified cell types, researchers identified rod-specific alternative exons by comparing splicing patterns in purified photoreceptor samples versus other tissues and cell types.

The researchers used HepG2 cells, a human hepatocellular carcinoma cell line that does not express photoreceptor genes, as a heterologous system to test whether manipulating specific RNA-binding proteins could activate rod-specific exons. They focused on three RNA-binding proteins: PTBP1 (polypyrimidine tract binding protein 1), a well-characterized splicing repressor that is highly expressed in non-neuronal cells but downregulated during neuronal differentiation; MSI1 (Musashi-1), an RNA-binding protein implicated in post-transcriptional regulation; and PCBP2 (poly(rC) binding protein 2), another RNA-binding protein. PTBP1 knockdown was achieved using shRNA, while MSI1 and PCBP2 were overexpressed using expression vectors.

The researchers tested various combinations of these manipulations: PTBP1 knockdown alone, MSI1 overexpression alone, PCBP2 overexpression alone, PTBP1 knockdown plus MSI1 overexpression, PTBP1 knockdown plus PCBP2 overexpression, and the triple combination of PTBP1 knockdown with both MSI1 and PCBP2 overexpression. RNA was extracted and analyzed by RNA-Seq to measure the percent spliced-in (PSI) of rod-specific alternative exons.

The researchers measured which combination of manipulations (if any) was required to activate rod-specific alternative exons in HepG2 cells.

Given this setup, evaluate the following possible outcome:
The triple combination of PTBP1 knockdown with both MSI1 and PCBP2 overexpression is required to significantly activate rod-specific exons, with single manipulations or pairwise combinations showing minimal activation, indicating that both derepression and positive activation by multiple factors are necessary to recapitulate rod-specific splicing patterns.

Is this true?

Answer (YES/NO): NO